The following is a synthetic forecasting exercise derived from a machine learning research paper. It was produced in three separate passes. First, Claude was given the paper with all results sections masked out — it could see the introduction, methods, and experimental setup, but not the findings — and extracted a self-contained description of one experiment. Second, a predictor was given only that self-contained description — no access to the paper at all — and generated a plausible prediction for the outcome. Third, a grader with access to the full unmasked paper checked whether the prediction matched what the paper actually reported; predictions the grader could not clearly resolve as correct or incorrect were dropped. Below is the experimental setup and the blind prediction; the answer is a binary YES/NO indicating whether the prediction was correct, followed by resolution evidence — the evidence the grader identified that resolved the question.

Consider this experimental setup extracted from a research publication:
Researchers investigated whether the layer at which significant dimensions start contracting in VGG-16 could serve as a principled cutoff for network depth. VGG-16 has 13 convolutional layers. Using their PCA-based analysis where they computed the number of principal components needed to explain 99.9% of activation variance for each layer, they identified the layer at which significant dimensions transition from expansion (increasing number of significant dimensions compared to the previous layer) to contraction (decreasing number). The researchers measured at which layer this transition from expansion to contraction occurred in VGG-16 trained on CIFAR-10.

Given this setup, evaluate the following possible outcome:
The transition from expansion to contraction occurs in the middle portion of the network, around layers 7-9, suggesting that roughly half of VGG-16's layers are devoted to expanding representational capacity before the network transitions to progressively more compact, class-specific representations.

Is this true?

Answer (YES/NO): YES